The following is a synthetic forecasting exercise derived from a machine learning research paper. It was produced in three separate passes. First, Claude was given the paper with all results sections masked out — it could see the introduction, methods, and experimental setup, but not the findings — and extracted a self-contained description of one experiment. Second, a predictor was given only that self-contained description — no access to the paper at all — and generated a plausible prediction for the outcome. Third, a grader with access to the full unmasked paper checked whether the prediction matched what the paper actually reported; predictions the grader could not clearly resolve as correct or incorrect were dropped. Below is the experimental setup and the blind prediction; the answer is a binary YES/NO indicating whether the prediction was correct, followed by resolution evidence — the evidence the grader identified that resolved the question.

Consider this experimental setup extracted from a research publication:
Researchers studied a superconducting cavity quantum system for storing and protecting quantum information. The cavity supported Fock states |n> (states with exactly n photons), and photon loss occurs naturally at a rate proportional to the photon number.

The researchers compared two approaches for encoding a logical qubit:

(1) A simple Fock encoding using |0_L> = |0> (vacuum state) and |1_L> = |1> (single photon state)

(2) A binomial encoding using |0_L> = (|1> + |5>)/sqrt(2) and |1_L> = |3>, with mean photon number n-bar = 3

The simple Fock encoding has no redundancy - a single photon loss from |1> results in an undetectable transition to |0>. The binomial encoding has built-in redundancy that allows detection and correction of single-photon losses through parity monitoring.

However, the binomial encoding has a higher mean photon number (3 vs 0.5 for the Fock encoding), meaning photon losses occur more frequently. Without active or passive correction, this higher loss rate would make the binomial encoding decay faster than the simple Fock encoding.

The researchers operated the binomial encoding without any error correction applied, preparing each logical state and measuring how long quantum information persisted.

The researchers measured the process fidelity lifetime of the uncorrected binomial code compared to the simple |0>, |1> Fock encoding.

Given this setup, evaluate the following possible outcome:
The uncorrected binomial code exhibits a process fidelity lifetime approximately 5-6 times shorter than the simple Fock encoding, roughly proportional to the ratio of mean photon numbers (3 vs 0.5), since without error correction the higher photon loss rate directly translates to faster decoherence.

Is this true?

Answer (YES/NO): NO